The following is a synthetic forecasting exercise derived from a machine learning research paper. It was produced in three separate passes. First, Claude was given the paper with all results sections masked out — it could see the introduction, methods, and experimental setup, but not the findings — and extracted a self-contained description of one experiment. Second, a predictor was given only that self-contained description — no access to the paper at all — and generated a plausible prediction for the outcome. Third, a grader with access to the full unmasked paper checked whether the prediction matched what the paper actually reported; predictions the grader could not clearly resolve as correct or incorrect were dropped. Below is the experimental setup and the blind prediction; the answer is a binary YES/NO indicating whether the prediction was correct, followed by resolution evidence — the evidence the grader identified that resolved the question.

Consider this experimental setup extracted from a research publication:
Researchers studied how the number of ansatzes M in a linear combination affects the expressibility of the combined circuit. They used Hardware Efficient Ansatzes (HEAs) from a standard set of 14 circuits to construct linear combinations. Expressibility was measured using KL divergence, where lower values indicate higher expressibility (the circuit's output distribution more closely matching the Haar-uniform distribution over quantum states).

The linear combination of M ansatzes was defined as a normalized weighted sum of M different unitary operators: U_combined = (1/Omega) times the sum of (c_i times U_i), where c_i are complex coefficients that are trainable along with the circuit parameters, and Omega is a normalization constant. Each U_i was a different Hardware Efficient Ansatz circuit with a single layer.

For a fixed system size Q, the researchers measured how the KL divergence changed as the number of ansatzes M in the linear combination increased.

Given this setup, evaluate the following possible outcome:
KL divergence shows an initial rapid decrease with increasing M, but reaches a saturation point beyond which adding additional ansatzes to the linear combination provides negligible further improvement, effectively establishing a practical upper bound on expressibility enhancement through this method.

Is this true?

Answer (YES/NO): YES